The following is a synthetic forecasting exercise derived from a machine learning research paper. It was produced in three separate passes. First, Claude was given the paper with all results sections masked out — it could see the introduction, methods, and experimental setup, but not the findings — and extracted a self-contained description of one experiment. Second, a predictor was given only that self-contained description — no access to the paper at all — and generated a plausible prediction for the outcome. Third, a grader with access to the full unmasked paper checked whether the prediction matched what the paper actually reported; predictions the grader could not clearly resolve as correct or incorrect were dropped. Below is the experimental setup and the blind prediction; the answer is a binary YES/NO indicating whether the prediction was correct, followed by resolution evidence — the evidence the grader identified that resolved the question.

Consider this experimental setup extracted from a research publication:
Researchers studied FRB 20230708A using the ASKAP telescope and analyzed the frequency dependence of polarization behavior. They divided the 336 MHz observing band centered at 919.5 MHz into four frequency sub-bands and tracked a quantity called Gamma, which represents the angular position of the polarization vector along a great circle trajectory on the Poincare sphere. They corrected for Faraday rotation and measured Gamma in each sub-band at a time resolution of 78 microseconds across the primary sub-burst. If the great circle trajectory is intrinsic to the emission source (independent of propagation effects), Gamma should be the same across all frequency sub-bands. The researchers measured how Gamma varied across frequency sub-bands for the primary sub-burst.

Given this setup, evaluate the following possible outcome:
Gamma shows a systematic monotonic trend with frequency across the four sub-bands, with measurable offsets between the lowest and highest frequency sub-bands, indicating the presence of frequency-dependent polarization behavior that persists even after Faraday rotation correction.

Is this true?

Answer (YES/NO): NO